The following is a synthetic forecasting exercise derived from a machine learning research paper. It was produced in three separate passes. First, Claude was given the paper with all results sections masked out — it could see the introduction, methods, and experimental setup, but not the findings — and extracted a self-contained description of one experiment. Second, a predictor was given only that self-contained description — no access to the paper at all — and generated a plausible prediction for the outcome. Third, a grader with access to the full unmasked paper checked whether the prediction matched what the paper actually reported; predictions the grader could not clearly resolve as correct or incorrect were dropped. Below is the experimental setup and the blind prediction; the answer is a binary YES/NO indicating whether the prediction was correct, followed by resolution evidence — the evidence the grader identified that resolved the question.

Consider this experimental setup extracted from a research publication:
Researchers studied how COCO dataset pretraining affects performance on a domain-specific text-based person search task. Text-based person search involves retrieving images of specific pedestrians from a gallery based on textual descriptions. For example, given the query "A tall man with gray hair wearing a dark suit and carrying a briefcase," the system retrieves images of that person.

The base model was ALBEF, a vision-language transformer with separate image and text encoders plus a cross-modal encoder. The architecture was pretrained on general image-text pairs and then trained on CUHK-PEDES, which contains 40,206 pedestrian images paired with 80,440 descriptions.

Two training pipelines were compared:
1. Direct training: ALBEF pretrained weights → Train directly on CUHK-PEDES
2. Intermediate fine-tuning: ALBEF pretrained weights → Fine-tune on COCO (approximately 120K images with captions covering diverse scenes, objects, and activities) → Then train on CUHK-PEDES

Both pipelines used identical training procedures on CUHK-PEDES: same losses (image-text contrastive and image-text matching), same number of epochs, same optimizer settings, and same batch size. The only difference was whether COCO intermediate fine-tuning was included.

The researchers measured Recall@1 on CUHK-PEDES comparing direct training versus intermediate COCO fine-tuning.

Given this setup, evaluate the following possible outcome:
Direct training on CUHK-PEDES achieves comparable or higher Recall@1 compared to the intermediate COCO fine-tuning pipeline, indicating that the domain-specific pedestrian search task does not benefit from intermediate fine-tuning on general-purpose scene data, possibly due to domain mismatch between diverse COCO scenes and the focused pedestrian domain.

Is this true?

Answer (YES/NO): NO